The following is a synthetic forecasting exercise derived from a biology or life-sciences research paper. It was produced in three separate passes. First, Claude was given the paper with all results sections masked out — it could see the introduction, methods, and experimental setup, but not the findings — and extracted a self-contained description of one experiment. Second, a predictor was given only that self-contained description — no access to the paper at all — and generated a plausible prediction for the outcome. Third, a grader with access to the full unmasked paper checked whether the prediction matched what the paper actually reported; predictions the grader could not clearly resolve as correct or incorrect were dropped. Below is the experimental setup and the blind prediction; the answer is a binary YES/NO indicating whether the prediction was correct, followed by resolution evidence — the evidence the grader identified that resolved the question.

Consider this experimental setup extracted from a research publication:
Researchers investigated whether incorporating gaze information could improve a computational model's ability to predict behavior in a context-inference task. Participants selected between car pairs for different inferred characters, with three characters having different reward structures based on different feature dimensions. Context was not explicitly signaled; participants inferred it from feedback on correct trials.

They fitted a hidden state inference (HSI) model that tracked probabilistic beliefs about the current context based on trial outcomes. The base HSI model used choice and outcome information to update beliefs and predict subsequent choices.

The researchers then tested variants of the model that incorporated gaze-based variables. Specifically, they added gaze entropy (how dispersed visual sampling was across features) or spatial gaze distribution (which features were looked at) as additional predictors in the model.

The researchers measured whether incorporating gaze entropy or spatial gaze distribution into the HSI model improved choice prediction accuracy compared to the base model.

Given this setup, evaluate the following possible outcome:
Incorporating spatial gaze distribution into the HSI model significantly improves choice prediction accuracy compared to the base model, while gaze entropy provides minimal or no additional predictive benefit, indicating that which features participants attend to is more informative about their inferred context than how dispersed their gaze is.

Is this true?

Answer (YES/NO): NO